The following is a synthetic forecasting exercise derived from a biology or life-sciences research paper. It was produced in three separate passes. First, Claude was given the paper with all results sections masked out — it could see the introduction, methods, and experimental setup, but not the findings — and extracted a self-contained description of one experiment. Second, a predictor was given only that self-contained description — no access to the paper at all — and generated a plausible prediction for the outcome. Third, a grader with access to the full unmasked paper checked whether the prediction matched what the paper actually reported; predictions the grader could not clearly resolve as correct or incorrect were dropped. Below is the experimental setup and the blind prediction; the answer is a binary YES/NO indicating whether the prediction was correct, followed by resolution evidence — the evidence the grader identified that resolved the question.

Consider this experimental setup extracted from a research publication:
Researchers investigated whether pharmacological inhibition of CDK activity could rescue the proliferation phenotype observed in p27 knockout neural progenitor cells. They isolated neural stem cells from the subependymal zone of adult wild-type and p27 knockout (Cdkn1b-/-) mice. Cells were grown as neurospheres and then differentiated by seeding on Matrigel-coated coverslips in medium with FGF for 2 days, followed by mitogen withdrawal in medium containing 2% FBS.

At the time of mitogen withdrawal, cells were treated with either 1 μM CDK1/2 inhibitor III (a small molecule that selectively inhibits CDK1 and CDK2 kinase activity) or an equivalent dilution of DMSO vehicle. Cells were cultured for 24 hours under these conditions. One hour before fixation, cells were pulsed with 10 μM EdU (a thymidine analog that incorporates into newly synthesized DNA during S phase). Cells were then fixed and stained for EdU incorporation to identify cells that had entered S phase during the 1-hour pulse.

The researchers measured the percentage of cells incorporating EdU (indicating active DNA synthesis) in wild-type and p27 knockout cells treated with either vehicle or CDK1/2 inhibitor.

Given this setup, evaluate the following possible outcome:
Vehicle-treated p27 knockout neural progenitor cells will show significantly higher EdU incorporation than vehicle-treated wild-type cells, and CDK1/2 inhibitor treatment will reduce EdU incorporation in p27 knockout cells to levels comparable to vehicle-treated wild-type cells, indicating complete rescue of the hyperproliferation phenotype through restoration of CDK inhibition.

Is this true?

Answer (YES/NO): YES